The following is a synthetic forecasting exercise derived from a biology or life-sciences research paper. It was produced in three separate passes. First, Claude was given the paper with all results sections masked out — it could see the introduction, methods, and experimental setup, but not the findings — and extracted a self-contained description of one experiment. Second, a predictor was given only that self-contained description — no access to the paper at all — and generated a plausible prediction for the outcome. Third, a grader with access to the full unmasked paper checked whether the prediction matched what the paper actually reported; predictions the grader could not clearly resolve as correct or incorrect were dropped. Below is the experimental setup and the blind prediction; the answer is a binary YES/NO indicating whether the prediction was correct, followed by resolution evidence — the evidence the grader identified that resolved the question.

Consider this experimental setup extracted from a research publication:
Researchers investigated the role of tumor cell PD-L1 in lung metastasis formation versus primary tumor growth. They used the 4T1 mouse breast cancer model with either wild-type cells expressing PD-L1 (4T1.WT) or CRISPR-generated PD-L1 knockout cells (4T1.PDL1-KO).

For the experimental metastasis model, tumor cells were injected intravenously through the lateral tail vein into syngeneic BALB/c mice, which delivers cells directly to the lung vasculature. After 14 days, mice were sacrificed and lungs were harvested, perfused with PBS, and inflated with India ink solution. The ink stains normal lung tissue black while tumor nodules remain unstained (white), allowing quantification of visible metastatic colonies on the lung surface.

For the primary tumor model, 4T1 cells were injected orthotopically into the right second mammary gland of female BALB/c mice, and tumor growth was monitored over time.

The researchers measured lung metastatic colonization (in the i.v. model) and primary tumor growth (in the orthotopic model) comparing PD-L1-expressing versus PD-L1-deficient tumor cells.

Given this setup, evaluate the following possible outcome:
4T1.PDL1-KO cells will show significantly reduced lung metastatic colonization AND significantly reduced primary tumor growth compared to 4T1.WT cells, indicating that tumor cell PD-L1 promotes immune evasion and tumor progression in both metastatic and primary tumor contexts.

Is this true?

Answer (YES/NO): NO